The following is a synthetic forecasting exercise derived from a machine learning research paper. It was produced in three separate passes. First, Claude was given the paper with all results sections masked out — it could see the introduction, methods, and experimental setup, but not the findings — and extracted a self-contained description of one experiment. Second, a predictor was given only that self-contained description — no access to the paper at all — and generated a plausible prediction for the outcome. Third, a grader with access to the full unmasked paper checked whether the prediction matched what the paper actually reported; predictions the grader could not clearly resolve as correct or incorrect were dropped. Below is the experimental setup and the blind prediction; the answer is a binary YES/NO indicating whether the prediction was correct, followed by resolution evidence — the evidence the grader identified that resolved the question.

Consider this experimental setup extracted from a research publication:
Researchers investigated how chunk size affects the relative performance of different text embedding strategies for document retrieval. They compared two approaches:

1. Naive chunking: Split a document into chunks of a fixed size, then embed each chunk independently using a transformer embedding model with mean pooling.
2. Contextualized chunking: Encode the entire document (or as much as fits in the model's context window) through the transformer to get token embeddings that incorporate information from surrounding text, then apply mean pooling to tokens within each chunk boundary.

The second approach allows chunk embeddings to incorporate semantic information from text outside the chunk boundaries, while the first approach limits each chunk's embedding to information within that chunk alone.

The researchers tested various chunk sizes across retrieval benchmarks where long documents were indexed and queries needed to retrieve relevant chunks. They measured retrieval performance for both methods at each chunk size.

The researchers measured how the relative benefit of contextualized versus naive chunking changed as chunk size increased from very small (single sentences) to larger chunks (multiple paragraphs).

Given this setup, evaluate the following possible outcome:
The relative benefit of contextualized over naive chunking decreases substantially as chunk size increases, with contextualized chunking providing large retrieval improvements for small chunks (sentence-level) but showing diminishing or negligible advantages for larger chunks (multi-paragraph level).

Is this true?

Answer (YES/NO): YES